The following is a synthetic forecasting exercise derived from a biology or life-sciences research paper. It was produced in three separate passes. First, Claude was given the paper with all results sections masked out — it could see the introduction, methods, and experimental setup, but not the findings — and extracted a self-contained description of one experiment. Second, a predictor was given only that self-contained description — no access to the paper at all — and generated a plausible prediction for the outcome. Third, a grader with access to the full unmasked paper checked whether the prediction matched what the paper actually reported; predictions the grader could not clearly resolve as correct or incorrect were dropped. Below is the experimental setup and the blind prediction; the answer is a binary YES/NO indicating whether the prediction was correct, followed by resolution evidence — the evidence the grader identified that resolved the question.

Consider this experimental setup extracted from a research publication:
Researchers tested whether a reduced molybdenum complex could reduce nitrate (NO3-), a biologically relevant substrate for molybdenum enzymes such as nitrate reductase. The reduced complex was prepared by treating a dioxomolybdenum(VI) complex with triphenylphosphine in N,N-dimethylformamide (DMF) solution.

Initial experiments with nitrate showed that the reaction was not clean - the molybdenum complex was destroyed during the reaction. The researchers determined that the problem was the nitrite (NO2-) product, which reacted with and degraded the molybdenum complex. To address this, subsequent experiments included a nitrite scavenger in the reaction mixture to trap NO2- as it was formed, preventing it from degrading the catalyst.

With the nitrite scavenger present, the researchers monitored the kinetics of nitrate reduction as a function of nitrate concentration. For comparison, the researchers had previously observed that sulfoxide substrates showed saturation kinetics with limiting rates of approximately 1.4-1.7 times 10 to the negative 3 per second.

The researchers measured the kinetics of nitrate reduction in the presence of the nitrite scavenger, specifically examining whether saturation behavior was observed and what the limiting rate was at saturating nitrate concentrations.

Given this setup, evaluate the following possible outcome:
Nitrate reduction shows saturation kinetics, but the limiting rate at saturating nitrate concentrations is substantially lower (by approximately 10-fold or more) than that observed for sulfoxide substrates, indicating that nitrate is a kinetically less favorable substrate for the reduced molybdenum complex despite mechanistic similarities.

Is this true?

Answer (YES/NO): NO